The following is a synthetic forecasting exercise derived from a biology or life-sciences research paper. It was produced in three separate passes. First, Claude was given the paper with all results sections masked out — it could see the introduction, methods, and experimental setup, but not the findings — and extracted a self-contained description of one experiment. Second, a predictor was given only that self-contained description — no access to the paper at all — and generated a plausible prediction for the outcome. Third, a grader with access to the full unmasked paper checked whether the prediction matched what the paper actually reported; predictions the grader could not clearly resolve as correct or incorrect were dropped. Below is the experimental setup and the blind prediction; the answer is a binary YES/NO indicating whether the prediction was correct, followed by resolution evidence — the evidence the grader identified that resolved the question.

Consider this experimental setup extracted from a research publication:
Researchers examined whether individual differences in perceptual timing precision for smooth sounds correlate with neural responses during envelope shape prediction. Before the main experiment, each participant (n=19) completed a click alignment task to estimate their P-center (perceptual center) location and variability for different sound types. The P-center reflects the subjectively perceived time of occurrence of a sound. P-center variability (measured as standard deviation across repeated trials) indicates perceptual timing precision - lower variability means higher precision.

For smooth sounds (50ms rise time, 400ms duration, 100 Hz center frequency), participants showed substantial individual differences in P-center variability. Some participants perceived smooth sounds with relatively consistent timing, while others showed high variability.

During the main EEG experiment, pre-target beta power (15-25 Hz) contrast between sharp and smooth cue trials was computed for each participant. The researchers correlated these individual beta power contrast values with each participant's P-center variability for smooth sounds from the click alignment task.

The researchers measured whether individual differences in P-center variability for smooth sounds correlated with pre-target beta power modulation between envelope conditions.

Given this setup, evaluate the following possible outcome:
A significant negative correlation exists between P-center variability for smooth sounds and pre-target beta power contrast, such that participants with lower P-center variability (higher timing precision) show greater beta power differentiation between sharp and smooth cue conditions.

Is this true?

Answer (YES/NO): YES